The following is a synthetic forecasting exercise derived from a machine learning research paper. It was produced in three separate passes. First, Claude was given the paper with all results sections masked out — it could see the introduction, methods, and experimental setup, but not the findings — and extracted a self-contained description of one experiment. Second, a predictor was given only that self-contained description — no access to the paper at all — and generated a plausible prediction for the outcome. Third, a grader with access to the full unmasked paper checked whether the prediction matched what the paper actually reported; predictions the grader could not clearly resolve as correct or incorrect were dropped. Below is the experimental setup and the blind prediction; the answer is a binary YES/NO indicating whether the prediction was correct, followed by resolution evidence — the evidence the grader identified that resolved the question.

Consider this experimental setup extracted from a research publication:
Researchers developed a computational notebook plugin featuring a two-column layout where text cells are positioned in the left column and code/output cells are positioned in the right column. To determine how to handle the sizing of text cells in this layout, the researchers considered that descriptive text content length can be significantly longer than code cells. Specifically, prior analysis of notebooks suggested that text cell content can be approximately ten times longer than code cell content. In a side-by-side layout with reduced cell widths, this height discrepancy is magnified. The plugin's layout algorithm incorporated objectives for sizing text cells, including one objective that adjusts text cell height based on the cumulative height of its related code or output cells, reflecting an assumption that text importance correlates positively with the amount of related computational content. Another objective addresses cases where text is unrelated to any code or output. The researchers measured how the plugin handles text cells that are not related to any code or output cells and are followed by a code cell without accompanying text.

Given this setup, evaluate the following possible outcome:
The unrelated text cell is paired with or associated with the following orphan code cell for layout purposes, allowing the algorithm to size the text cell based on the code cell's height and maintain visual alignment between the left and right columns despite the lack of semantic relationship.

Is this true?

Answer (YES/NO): YES